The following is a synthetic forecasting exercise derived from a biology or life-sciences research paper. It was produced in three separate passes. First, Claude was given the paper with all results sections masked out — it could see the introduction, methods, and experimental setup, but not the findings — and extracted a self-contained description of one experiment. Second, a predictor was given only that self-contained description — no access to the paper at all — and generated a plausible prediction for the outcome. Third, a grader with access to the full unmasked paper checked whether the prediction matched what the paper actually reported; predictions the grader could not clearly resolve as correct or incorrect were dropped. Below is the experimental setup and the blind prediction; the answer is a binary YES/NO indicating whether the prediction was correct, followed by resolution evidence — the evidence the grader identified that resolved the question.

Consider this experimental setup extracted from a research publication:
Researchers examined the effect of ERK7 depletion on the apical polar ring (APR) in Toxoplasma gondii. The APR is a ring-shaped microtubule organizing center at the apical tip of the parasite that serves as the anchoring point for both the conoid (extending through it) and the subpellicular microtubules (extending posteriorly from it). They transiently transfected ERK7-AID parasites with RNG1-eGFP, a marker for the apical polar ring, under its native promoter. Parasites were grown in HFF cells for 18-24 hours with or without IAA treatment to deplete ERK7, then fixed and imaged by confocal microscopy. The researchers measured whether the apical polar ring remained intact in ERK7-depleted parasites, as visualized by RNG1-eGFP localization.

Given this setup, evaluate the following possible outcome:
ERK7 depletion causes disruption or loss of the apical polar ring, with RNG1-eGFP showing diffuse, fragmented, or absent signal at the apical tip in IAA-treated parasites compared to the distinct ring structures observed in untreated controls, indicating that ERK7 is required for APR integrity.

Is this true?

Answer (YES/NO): NO